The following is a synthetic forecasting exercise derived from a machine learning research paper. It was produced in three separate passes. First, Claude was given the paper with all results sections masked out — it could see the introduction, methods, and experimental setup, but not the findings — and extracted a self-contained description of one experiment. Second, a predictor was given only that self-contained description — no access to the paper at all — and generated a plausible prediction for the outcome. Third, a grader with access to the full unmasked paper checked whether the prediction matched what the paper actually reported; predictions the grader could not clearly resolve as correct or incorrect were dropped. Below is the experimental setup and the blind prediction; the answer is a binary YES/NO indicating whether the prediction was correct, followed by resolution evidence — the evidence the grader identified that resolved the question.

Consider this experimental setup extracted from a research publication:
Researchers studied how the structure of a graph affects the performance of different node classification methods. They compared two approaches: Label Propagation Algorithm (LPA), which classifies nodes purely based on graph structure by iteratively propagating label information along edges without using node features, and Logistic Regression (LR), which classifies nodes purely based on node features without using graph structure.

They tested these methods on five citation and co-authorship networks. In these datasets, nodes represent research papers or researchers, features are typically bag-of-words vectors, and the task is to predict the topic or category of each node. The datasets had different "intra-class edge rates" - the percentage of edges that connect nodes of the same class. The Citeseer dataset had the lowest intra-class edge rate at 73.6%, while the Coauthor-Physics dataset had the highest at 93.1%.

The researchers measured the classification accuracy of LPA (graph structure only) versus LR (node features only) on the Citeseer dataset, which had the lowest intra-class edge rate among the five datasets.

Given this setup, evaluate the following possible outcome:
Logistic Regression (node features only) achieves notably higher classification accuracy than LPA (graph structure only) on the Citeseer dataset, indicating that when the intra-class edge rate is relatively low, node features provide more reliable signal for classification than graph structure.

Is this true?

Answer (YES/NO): NO